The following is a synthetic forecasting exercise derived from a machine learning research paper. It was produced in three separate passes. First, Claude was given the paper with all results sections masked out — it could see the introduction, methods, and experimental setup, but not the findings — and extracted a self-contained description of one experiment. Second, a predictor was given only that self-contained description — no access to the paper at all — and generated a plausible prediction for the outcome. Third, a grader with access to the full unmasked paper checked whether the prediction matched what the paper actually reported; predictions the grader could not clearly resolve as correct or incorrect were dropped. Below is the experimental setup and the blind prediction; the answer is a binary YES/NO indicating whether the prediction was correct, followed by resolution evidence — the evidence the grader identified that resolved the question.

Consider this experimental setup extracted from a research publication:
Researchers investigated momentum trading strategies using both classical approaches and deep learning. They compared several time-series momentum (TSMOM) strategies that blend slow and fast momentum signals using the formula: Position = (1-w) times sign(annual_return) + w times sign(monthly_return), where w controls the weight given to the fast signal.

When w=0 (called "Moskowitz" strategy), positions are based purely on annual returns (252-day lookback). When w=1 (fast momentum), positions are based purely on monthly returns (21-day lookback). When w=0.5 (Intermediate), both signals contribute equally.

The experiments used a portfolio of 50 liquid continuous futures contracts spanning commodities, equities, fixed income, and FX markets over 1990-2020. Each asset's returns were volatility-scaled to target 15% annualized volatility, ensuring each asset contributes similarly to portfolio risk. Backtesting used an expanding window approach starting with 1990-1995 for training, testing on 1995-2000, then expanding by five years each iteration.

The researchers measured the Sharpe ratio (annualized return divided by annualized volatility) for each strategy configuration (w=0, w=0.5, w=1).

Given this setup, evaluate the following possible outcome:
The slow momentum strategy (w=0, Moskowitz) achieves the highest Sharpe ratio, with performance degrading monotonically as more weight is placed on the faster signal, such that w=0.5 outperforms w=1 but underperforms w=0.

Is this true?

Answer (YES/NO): YES